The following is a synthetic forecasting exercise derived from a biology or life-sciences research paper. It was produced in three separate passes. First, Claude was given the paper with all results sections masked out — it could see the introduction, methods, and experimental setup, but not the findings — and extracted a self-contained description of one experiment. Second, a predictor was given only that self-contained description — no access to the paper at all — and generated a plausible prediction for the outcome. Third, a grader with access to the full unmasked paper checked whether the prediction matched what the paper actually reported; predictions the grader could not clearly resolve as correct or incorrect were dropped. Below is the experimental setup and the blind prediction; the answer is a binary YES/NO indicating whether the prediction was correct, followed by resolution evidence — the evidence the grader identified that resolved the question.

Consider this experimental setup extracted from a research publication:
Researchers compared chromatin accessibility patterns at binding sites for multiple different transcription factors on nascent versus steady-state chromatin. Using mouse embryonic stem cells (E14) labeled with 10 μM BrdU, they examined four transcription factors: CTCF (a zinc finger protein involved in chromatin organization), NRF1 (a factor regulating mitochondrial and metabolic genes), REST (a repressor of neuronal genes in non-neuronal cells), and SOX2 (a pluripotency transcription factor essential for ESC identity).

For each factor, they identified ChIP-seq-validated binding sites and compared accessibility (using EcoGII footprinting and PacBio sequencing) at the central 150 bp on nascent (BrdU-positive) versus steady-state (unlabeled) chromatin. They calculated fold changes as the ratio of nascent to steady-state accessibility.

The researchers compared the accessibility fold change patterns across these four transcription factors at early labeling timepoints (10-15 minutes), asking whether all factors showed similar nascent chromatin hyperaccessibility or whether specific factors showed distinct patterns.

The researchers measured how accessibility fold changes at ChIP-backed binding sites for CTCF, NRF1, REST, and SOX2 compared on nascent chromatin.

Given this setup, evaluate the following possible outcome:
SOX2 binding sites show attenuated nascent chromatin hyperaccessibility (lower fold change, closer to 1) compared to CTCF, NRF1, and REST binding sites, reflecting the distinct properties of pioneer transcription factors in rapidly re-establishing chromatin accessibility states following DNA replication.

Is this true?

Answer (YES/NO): NO